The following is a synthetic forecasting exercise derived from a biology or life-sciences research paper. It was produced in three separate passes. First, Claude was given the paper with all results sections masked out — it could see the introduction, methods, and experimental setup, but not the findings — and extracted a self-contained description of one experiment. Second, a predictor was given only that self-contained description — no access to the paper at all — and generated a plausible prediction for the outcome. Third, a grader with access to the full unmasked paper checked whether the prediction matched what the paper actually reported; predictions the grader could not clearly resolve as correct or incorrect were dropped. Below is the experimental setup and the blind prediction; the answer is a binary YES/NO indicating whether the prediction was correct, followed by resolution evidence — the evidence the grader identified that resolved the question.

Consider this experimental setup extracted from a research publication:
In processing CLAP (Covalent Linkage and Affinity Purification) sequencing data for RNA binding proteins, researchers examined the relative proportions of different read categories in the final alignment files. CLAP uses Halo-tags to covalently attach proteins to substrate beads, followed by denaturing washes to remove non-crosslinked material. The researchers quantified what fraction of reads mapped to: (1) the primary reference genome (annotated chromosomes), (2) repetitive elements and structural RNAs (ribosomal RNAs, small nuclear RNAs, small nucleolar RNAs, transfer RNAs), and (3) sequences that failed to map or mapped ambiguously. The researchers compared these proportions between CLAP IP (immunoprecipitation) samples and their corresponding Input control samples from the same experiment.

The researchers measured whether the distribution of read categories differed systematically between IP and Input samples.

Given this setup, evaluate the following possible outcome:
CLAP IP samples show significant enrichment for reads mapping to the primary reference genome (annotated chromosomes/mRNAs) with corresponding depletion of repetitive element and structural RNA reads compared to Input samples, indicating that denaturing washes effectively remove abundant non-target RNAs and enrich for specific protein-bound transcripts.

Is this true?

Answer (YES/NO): NO